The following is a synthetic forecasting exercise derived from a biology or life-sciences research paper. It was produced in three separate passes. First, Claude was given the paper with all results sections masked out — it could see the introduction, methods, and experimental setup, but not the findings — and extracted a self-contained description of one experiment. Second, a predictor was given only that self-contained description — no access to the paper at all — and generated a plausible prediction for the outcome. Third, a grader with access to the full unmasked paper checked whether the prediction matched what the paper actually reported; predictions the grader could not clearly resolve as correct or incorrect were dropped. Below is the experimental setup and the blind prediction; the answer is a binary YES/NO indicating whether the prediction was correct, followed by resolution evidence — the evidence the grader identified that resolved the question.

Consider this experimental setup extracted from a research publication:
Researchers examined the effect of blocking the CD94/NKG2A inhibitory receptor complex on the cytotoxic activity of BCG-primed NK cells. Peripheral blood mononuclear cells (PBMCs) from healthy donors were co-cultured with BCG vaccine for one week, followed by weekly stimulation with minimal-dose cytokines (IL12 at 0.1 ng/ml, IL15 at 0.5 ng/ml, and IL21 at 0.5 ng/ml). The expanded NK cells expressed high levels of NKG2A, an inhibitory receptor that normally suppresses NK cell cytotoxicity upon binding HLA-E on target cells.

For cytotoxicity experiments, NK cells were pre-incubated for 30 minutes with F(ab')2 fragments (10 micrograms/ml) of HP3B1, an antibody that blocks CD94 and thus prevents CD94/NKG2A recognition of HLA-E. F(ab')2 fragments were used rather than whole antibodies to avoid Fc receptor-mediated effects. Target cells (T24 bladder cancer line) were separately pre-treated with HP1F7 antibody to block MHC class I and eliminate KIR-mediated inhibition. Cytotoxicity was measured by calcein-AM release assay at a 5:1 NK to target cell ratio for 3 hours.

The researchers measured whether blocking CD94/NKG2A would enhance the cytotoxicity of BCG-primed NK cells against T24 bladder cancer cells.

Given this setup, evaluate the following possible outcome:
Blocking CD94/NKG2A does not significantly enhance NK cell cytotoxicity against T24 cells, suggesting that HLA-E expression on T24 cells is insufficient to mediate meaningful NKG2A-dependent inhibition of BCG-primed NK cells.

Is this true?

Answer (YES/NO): YES